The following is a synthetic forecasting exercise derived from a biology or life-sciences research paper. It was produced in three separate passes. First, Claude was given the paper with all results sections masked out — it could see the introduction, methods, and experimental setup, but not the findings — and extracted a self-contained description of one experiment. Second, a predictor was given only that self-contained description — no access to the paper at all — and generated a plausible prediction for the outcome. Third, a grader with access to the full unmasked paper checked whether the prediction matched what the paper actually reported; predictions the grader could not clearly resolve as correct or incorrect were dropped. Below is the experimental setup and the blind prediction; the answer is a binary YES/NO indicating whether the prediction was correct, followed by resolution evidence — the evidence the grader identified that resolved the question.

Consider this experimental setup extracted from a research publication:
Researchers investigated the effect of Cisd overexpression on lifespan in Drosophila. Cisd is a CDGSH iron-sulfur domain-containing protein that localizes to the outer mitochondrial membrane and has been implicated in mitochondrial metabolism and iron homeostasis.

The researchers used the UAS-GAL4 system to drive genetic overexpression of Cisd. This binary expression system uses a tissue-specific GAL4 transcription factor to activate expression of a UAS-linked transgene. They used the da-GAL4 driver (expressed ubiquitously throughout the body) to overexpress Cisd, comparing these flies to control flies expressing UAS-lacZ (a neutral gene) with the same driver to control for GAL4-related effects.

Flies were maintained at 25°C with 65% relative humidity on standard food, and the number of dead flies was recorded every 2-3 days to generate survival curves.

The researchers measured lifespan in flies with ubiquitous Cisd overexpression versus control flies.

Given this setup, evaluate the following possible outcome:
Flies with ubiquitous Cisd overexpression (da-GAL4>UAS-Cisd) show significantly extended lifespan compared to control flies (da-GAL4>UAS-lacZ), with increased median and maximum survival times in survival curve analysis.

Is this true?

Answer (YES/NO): NO